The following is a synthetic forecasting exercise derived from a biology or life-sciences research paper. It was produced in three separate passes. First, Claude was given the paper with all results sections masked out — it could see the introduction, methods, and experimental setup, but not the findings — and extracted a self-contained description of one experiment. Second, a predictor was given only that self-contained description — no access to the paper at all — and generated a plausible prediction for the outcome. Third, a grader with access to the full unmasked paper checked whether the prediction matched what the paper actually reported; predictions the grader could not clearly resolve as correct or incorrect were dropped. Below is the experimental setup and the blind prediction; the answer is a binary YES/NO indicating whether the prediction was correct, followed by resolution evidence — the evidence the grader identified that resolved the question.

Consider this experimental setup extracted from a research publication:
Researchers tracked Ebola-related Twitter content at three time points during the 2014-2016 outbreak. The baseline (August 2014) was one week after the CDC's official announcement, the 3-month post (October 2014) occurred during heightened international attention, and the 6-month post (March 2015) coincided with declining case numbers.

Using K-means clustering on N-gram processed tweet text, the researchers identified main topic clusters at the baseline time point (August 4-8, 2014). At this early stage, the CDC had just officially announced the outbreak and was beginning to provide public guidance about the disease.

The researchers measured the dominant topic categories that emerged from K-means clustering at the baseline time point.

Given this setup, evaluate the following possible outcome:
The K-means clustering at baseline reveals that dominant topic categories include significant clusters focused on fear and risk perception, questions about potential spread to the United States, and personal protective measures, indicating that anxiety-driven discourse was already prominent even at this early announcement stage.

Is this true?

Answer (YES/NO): NO